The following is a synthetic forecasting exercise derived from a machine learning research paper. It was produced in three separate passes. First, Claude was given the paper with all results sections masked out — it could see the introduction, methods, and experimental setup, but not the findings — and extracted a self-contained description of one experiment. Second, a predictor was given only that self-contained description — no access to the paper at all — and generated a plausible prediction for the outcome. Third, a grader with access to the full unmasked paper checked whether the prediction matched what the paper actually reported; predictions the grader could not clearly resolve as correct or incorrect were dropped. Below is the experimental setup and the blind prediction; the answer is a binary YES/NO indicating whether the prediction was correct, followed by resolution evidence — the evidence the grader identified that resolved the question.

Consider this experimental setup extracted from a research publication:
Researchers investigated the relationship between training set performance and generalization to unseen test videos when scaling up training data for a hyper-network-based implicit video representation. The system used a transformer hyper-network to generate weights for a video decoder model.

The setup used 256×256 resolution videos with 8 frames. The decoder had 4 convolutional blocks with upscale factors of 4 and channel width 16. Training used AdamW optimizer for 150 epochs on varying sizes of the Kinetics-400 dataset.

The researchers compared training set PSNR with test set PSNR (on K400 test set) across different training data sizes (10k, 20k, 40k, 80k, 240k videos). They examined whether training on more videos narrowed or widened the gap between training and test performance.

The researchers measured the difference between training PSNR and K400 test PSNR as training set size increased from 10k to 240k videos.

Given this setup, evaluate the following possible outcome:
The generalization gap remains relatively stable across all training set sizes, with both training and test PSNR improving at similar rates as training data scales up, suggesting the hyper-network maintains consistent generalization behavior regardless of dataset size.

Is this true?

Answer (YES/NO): YES